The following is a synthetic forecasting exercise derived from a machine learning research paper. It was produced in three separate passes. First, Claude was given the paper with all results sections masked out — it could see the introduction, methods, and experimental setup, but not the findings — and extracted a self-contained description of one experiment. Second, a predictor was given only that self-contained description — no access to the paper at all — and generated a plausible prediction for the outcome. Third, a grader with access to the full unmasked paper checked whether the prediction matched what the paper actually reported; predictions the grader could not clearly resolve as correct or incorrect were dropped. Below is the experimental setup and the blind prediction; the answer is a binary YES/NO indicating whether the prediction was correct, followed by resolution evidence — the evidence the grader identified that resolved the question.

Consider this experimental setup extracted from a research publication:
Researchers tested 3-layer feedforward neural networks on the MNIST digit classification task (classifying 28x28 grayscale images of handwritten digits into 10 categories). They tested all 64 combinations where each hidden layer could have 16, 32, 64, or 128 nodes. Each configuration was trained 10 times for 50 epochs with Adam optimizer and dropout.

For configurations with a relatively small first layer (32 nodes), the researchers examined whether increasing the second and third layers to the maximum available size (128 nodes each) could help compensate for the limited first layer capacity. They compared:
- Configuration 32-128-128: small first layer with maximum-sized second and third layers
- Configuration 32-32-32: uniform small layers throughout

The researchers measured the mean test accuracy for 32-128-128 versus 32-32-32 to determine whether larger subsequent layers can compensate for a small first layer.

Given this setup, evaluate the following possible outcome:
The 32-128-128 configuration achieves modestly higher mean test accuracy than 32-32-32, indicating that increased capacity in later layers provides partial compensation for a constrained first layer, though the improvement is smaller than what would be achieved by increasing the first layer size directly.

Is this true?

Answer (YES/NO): YES